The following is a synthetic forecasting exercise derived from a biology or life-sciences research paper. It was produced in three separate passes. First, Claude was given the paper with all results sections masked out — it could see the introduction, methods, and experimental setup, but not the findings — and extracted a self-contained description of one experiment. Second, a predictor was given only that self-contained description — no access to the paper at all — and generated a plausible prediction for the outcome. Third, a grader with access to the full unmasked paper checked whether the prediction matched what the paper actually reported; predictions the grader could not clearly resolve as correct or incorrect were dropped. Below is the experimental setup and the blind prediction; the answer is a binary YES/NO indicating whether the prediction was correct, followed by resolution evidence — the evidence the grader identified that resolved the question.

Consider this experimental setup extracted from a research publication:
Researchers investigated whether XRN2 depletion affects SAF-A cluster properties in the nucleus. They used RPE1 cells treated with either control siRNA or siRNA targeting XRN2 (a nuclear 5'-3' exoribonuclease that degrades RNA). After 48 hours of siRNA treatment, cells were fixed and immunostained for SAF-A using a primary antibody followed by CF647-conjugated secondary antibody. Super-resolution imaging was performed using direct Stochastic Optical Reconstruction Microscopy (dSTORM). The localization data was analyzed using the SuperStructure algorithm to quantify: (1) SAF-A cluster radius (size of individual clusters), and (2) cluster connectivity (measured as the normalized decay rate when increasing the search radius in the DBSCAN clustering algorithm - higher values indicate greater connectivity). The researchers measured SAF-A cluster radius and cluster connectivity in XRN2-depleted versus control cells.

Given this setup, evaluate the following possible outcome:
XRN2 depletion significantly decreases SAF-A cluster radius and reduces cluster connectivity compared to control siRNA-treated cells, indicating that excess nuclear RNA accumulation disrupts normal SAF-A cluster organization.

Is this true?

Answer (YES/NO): NO